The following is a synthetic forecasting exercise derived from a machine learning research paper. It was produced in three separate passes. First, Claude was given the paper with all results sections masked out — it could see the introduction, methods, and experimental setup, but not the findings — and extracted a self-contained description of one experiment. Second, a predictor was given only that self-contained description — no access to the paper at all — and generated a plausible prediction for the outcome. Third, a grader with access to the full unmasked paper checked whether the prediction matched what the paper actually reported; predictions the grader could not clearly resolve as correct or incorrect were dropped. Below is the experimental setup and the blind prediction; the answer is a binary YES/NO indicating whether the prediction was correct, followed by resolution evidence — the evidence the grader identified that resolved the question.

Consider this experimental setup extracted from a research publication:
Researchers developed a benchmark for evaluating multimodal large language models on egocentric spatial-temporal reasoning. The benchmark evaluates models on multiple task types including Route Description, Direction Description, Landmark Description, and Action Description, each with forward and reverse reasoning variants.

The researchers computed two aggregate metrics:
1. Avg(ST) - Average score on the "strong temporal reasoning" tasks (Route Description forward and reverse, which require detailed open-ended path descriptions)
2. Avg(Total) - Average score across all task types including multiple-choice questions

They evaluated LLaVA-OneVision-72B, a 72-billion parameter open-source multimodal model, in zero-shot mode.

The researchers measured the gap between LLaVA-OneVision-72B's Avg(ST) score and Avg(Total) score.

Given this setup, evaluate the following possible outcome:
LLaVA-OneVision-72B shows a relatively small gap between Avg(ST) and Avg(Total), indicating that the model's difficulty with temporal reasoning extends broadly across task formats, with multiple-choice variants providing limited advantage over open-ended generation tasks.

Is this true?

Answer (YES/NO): NO